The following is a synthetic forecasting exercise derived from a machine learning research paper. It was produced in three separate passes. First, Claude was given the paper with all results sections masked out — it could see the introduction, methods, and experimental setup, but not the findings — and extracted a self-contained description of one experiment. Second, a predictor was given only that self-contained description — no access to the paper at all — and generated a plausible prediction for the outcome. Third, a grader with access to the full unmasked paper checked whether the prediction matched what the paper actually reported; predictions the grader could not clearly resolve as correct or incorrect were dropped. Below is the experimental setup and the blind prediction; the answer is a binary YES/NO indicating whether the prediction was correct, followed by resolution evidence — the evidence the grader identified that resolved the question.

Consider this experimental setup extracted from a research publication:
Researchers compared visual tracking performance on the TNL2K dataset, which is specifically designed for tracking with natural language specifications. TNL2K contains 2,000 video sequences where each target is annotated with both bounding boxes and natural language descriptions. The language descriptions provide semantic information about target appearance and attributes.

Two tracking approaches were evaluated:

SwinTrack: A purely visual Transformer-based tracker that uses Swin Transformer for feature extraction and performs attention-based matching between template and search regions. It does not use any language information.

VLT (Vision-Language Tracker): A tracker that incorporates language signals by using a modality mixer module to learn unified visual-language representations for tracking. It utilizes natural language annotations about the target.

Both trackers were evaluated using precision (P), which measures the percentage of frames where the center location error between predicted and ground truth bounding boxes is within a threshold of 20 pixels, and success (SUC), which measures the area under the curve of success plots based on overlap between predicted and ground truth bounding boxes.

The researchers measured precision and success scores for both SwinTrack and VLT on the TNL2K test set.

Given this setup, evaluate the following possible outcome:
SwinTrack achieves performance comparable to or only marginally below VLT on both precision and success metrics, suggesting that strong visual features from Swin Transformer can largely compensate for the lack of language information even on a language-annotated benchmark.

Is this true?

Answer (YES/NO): NO